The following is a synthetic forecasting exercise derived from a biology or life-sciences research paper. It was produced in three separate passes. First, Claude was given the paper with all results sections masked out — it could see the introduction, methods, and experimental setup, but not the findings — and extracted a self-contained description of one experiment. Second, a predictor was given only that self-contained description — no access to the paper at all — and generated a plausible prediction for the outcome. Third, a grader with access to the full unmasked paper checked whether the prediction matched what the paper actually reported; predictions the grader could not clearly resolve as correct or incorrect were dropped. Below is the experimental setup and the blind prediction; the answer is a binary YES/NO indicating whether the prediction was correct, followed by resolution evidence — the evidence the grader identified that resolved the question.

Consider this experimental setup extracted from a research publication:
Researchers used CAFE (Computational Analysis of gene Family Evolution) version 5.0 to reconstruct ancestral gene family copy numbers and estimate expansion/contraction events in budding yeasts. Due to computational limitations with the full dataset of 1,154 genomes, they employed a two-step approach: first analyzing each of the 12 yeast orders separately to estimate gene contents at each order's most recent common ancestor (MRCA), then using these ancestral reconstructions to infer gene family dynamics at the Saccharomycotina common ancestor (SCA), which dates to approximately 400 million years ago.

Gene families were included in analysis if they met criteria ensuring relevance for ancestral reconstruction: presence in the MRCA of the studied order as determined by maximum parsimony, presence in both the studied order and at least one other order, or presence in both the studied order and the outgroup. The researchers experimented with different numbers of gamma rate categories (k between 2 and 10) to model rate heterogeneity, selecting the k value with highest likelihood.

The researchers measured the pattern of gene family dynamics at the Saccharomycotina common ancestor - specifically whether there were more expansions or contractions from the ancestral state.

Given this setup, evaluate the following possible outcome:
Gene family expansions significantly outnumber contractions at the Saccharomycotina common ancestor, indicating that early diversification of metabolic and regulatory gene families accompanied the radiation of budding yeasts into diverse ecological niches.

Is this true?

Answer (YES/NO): NO